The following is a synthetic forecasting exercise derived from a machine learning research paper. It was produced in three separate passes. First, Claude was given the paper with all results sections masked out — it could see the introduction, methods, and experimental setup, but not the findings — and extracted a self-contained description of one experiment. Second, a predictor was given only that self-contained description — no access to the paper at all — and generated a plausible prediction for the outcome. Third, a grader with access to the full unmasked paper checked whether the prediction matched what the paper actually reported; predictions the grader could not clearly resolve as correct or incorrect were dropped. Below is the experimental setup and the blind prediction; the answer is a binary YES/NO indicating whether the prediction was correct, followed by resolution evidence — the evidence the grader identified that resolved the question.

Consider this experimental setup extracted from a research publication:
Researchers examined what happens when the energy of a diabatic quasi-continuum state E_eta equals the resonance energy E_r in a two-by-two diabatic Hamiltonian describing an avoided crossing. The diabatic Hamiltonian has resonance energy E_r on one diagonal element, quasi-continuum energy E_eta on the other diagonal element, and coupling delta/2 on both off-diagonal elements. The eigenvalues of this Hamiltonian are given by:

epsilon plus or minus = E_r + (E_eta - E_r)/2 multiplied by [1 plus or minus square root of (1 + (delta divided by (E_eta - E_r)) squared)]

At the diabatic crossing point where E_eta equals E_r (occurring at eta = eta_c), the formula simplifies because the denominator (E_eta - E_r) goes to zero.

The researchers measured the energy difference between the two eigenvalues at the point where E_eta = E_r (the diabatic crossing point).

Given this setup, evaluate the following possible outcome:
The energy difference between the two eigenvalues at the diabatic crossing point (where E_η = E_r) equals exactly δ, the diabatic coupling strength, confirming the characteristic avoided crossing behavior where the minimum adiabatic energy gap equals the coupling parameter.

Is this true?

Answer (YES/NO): YES